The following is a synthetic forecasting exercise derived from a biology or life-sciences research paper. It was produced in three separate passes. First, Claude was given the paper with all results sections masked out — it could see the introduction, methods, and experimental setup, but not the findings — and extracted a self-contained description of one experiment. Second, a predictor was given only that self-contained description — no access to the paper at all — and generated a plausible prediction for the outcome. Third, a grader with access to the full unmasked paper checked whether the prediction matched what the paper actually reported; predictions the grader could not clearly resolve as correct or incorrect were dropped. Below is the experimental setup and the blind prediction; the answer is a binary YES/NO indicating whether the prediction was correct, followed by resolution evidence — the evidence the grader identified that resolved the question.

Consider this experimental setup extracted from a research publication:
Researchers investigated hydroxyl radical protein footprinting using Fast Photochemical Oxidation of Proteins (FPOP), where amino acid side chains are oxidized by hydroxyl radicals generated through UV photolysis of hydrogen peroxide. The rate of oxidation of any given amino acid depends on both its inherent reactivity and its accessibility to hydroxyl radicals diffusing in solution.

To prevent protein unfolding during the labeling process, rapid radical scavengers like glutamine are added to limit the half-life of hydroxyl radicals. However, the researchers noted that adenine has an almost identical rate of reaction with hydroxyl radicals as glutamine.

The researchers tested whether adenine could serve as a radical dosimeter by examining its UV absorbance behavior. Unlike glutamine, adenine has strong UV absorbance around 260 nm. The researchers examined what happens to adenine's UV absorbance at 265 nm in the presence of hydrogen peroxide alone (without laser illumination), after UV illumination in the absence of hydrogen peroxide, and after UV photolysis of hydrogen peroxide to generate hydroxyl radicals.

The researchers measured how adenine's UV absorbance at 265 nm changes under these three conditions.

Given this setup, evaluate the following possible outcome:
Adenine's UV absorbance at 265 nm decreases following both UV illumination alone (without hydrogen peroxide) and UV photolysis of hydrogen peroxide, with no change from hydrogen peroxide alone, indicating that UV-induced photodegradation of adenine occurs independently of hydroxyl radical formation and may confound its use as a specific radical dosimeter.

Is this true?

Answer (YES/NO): NO